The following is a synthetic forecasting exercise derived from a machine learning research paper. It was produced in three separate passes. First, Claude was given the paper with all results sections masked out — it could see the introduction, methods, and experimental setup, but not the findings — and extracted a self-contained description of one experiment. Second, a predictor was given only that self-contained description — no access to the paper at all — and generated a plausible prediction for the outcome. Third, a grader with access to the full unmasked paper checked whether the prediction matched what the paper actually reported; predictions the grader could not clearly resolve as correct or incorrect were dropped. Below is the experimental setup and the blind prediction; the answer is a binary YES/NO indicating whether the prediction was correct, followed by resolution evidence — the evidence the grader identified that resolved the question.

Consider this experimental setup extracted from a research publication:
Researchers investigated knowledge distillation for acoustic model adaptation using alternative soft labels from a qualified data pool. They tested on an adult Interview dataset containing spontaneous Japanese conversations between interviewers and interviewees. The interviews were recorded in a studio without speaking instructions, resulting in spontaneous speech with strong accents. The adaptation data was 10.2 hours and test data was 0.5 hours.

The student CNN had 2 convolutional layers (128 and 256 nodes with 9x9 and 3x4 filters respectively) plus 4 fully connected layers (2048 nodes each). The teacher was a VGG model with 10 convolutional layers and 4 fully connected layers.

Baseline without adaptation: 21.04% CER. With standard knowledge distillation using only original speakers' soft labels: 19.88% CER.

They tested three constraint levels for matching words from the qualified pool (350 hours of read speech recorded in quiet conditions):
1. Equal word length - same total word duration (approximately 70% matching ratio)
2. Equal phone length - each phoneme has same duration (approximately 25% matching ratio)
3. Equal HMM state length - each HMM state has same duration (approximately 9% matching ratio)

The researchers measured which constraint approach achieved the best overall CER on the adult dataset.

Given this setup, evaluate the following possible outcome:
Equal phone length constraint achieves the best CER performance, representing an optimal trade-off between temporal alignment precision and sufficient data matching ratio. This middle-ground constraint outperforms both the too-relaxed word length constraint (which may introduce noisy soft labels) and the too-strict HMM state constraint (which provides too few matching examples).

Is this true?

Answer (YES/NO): YES